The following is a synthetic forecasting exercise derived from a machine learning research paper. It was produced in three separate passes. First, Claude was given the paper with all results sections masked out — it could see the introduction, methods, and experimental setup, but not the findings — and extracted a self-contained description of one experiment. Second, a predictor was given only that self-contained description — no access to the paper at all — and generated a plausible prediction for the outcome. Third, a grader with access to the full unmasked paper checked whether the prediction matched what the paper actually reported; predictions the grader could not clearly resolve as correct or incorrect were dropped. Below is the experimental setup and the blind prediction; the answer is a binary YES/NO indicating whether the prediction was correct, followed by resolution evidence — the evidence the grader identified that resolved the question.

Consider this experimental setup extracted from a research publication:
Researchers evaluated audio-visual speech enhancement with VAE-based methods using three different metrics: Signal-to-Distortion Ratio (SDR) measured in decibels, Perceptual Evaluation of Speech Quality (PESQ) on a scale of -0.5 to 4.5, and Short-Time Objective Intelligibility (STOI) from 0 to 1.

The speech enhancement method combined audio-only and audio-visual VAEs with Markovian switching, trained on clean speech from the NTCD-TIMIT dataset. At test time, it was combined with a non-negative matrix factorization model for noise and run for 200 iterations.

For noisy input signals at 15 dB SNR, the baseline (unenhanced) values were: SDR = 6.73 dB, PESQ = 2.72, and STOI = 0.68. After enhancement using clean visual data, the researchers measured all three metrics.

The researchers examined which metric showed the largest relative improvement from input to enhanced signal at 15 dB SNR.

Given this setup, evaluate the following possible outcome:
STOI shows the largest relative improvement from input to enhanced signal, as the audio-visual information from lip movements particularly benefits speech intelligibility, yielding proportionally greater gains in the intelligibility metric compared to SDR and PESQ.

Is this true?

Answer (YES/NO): NO